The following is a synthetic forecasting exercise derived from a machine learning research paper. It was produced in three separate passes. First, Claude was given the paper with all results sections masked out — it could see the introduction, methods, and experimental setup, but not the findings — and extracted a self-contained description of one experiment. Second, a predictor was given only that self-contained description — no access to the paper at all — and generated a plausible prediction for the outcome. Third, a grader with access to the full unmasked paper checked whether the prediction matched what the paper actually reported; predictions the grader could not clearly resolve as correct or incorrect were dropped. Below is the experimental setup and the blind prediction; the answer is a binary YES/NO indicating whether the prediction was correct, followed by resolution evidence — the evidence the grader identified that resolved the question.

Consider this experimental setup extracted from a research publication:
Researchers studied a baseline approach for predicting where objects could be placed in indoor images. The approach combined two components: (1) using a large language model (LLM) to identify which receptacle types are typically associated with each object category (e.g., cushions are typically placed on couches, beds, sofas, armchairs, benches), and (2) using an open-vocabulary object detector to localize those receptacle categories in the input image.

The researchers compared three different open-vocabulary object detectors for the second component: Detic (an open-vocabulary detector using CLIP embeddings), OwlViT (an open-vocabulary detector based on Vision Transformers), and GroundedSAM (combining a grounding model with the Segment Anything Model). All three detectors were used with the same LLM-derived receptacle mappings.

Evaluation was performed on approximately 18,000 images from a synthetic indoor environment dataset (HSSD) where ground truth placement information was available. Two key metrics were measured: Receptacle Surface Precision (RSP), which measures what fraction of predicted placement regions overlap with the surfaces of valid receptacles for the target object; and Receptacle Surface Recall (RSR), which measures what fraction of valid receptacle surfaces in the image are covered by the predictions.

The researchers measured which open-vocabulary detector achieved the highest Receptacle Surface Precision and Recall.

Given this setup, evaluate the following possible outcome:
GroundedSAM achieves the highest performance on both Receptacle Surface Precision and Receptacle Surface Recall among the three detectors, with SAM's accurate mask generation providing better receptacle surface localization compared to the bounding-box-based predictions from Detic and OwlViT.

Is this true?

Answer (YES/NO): NO